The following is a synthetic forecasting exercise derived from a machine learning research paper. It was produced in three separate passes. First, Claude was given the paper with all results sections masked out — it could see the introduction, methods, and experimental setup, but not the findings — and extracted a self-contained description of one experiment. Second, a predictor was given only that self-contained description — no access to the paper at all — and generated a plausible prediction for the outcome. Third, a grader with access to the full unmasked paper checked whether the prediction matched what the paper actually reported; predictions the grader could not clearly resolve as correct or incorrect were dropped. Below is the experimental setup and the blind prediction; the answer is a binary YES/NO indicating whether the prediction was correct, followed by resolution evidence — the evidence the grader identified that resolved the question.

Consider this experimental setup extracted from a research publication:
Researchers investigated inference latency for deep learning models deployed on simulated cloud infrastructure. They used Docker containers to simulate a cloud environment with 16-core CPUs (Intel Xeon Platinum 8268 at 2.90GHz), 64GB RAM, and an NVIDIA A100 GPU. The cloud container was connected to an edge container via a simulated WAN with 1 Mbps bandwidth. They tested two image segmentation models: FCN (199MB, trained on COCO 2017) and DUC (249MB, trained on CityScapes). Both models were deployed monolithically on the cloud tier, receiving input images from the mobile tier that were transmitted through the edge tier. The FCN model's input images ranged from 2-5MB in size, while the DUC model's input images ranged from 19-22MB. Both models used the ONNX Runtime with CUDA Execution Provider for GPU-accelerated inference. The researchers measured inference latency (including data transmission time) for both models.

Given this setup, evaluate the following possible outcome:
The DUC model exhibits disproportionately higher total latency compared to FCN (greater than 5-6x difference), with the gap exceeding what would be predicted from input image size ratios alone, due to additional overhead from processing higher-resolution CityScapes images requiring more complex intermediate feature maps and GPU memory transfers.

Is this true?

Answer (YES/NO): NO